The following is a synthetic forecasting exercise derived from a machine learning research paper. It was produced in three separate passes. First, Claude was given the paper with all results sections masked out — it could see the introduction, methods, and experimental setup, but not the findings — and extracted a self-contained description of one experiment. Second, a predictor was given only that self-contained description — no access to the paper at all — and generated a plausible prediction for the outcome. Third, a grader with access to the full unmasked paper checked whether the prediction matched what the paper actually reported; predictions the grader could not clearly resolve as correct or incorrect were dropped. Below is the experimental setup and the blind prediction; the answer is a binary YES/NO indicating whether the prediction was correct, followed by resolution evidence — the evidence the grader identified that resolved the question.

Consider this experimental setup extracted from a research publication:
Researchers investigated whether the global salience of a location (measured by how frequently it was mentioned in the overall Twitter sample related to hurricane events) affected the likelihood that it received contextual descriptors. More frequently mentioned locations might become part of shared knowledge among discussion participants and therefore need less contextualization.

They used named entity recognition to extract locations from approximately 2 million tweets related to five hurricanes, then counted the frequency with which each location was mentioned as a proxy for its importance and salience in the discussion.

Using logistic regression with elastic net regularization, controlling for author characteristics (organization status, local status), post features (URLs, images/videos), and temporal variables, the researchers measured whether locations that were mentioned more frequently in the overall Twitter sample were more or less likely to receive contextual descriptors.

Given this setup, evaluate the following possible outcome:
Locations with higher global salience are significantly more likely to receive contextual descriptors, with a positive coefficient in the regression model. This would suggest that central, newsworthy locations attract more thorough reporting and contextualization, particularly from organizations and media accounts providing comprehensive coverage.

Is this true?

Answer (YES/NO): NO